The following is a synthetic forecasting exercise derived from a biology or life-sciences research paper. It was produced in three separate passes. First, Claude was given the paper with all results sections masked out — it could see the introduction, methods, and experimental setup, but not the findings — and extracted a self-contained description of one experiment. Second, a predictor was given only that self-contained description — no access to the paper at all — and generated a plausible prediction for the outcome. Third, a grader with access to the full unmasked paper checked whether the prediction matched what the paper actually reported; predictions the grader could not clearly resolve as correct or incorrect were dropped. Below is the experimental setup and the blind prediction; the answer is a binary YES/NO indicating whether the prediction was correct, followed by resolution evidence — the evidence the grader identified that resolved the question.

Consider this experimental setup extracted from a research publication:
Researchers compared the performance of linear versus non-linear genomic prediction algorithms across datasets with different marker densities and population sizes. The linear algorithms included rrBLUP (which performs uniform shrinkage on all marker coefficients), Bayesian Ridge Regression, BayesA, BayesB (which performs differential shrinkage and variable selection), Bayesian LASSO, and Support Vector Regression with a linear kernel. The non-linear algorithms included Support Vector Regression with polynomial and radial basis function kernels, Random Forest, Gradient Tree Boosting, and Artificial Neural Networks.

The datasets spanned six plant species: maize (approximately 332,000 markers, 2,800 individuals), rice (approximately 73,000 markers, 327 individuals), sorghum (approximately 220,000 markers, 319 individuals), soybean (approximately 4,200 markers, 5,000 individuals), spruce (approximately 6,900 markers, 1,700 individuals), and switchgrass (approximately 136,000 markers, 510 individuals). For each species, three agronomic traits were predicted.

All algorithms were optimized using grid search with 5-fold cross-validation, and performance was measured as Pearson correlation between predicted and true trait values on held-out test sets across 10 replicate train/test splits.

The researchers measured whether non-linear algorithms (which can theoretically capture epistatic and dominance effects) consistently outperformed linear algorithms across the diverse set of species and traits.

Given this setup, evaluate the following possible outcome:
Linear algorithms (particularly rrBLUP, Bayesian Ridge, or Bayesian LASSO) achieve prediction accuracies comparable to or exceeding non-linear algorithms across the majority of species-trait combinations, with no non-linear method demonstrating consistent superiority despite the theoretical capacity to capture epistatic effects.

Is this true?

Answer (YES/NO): YES